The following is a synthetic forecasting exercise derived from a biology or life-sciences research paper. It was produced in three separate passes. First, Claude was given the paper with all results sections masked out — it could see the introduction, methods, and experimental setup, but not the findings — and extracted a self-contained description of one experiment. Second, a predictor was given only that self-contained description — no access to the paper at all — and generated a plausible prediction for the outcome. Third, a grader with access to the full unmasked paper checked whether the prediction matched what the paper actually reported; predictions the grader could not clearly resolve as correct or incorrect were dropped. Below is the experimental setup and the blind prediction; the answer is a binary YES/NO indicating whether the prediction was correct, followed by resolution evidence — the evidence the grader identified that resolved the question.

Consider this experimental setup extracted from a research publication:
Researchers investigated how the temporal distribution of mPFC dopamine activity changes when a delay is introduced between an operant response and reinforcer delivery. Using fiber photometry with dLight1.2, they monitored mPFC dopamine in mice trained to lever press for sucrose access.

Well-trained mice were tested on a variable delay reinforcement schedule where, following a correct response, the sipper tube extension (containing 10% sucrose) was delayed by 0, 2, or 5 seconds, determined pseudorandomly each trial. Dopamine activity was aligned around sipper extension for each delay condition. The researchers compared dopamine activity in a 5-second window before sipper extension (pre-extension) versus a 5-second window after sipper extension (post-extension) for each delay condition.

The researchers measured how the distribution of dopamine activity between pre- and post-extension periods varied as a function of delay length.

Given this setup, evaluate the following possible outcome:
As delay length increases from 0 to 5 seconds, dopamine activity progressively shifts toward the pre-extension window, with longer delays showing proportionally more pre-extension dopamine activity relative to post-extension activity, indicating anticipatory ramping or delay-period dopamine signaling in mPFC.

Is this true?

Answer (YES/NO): YES